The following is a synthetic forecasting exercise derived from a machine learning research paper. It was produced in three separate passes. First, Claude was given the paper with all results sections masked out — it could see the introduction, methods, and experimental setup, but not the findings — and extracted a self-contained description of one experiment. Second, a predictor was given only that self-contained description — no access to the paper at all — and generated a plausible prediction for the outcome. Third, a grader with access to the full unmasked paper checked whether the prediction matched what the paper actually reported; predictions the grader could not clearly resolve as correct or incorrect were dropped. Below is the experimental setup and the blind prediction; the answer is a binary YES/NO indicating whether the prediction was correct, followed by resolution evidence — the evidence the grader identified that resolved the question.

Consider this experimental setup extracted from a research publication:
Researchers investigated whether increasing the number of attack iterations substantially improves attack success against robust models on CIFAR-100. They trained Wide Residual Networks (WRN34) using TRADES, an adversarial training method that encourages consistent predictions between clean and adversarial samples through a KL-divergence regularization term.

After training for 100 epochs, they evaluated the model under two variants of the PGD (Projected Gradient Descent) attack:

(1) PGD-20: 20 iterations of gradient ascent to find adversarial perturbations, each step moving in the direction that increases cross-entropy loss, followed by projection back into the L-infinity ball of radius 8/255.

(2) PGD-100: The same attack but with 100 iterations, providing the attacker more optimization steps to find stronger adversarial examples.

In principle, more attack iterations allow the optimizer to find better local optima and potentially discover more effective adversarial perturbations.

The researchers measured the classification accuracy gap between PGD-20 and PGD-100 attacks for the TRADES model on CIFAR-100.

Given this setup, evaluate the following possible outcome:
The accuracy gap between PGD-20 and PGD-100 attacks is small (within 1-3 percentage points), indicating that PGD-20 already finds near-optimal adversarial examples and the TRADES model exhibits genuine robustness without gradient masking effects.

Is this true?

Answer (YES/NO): YES